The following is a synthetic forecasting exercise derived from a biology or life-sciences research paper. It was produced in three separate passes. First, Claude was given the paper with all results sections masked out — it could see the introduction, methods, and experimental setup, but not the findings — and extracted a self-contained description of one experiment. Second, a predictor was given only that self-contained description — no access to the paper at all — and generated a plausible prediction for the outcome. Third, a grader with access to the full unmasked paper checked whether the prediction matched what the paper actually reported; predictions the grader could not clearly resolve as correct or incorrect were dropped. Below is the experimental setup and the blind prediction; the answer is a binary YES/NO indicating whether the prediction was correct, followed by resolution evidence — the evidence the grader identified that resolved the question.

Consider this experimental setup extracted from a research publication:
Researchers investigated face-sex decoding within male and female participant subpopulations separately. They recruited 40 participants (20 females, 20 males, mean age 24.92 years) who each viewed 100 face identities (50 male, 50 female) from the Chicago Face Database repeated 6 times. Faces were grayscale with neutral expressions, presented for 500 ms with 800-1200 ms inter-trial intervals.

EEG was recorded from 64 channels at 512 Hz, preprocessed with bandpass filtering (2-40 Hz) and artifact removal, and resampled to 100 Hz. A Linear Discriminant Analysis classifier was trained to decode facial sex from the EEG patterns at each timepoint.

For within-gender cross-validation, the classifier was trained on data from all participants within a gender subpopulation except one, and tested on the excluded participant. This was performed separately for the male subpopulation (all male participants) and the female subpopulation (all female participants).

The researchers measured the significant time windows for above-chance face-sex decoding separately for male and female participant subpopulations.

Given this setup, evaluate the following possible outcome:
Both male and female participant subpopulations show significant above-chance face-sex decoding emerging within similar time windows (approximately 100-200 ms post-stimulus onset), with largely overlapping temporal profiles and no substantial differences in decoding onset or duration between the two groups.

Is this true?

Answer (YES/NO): NO